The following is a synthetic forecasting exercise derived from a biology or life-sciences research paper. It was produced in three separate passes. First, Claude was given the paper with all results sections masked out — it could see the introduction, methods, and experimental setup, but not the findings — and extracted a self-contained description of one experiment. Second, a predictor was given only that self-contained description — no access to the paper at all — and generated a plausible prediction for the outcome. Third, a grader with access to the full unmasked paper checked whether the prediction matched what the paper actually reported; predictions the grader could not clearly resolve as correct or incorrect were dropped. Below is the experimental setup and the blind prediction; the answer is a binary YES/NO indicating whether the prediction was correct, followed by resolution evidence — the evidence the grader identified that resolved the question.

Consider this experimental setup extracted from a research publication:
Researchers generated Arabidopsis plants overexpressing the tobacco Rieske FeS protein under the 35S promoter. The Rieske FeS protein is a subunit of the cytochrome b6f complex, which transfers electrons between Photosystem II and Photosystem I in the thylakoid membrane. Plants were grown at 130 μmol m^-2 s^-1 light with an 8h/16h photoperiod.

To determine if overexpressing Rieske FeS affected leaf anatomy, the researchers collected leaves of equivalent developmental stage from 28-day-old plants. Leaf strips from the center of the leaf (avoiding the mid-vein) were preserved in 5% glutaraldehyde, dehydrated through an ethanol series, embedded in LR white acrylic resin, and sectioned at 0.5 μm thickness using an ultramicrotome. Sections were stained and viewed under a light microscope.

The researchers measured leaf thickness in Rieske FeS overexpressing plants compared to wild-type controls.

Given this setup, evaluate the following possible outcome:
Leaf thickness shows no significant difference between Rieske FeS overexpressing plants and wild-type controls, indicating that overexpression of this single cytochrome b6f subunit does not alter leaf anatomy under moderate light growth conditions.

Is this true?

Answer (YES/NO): YES